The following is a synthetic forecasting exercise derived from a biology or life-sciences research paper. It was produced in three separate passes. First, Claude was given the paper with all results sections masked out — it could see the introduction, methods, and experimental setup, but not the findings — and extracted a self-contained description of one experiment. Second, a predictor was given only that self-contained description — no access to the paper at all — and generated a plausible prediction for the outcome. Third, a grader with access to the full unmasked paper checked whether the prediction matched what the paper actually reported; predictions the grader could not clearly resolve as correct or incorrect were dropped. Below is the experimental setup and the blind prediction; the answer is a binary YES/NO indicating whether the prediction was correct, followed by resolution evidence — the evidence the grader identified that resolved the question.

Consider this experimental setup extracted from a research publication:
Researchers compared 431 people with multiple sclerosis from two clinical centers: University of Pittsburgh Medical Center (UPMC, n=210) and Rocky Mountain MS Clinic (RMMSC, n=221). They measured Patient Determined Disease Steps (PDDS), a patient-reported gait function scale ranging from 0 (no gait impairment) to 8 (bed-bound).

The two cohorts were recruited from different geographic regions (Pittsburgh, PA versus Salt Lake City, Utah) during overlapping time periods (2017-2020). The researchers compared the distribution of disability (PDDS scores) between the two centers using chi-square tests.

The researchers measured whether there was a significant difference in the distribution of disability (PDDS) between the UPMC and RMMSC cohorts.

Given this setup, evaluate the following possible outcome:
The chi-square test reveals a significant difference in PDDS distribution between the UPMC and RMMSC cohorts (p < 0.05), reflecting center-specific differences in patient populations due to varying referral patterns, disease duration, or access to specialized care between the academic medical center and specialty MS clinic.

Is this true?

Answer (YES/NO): NO